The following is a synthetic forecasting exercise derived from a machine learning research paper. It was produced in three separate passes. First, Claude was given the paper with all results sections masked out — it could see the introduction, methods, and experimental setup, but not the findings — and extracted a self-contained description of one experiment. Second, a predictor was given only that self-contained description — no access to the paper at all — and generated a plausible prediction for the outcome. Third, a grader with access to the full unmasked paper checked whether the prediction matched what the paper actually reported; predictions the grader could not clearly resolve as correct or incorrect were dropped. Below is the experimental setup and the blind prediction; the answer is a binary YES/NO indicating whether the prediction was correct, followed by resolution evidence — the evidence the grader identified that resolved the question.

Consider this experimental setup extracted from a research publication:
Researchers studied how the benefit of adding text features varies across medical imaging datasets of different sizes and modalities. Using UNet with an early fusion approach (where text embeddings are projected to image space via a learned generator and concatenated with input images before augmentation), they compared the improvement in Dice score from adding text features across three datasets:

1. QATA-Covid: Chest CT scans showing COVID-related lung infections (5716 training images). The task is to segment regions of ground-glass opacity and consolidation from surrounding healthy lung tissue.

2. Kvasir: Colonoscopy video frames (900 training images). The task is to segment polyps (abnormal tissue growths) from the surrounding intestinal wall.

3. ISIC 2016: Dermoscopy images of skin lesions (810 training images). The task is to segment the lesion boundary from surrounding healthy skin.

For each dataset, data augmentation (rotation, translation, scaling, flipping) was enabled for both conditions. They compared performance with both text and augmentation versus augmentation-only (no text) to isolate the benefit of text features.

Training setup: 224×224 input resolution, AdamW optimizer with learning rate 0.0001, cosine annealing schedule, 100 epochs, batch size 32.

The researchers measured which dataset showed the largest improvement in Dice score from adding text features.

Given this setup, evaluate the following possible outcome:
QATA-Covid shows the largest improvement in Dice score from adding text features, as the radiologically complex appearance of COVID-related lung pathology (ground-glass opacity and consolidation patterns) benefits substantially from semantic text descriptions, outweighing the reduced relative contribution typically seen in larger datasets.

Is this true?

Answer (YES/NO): NO